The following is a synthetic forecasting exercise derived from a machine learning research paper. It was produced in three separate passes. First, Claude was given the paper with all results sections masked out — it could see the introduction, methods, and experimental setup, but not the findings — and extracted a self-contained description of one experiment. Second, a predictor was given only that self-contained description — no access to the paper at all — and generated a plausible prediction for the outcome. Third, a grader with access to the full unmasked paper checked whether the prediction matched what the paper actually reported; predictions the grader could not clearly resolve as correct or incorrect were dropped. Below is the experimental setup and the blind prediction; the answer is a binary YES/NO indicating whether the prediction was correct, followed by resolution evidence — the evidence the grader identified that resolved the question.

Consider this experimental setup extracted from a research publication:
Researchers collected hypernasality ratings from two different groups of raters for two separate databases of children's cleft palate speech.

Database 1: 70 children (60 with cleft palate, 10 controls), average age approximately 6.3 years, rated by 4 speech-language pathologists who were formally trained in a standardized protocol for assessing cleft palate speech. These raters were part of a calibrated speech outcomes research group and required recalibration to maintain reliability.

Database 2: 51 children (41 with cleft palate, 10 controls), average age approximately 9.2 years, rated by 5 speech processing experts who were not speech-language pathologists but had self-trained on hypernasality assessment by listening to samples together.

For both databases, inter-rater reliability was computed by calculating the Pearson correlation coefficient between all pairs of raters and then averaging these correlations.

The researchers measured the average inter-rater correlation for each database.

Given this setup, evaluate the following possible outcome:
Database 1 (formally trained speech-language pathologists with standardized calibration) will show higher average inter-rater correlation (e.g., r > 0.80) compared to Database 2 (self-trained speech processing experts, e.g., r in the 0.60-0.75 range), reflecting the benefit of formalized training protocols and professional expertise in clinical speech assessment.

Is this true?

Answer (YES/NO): NO